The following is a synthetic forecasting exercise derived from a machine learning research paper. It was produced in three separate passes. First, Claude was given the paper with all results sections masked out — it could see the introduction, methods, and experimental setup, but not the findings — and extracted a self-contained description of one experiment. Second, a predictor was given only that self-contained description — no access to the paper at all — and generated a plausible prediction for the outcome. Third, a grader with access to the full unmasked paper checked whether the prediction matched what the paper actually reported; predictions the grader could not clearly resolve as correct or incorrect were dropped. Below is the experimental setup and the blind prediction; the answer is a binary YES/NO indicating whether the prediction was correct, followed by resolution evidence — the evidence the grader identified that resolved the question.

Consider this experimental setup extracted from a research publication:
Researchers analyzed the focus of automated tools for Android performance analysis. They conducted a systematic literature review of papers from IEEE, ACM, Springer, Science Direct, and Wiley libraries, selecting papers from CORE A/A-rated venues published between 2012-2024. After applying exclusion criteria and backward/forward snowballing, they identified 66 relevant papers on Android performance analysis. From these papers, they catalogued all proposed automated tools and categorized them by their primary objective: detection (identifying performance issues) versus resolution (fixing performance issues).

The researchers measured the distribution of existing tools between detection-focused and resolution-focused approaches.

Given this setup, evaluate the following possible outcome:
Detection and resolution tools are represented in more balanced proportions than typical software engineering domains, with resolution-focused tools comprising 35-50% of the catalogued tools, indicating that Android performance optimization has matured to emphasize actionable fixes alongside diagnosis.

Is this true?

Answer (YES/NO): NO